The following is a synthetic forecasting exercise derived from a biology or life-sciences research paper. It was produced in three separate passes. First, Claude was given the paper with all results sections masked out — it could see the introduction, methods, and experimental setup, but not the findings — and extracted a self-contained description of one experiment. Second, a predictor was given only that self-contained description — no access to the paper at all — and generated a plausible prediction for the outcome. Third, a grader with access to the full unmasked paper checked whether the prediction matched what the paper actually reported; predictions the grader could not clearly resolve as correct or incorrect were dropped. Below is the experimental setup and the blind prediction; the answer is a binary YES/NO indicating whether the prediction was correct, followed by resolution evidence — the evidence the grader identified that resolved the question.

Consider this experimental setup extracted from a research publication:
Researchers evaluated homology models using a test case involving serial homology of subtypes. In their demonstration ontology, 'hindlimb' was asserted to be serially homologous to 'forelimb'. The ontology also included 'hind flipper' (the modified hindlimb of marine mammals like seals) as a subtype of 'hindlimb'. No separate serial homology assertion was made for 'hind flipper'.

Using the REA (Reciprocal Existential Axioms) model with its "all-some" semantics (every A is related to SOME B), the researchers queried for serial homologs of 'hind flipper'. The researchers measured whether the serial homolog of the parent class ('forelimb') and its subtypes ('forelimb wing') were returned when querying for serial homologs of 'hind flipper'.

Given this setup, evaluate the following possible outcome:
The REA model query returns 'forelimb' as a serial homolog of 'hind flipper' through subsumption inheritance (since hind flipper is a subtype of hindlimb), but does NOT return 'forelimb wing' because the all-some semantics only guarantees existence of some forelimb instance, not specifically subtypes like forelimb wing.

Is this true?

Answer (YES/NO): NO